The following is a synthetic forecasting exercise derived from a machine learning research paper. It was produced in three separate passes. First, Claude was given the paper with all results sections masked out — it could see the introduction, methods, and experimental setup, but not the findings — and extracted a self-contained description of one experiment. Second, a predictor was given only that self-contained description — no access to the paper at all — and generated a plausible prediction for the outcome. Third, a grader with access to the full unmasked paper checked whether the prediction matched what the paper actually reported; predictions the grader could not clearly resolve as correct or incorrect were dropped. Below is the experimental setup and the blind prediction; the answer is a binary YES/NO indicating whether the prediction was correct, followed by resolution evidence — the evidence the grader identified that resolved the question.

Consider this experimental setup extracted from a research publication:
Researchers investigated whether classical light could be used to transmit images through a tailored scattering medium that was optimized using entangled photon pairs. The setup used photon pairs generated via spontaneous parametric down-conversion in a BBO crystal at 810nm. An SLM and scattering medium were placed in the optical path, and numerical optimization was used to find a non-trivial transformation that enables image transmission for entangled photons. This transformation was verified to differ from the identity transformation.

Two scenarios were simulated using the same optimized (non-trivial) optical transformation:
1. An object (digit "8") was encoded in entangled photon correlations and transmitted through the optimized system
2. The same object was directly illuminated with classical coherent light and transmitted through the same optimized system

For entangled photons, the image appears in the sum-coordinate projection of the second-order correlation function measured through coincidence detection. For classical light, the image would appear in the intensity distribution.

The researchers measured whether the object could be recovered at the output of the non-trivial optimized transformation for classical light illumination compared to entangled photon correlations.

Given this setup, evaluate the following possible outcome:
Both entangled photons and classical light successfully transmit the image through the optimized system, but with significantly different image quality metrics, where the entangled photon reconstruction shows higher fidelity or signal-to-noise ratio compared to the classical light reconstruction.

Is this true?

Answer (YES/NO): NO